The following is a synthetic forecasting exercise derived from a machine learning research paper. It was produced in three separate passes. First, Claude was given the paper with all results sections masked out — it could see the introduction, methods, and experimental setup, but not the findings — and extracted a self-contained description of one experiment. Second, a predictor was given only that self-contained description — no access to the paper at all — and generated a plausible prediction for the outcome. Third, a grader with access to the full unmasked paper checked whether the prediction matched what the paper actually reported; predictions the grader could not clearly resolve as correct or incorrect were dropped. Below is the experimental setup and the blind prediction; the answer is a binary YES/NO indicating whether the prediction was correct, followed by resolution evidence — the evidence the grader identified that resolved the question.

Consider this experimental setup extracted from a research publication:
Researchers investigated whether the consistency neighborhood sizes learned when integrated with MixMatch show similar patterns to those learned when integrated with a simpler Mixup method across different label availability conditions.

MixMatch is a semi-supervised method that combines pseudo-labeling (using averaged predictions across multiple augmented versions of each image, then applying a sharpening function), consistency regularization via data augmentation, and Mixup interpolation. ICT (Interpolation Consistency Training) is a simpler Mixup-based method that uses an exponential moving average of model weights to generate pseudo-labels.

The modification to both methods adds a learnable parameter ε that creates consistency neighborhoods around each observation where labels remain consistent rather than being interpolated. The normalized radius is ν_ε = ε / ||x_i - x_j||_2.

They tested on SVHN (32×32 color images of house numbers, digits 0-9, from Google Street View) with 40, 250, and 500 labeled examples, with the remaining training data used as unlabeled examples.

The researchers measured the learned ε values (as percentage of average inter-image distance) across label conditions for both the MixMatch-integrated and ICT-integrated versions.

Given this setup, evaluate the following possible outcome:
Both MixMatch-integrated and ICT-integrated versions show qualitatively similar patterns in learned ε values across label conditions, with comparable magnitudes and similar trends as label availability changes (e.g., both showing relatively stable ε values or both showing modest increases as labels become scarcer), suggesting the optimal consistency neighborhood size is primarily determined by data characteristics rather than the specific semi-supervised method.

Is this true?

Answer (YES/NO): NO